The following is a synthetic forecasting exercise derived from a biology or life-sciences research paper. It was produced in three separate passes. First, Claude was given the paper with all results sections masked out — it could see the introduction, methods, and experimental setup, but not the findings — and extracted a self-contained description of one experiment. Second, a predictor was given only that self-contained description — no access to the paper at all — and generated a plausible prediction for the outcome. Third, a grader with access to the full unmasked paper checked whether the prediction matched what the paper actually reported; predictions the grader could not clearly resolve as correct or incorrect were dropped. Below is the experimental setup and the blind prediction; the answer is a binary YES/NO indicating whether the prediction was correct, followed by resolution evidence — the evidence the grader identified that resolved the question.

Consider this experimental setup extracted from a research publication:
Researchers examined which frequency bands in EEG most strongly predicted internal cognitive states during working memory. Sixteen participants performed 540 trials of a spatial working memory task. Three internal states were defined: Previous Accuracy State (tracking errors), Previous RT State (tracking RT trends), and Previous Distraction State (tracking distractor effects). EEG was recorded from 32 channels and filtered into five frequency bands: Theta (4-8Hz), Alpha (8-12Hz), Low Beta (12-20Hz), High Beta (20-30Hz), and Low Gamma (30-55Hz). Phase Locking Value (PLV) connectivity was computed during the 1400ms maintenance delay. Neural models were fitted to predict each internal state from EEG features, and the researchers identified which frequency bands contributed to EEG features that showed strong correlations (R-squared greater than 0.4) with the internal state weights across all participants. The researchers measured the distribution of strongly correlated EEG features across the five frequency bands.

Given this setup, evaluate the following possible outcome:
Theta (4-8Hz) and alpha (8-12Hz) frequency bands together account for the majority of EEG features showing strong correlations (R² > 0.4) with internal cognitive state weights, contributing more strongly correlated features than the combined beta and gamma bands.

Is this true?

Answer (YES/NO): NO